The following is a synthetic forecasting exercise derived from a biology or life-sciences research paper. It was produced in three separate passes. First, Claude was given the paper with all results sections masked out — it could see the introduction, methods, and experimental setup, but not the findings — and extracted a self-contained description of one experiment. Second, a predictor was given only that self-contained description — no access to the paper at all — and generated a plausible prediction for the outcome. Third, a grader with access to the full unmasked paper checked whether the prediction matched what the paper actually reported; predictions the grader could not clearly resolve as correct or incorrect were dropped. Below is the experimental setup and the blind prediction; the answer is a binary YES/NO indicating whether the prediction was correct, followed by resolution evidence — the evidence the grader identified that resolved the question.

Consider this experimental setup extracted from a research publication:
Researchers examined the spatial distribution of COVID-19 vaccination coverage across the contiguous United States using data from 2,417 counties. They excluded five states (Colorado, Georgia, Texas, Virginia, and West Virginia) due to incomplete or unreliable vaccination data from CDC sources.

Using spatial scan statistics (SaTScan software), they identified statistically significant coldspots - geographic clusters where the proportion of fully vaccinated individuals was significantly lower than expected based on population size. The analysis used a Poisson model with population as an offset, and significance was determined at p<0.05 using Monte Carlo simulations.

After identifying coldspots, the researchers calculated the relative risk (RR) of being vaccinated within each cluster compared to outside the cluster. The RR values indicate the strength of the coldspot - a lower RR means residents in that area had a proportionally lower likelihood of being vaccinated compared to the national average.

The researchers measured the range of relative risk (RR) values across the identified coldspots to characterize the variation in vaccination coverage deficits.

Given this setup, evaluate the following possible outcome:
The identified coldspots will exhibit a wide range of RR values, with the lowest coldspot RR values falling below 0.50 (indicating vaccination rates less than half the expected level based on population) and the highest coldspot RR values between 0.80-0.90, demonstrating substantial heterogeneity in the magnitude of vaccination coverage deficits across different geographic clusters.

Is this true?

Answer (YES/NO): NO